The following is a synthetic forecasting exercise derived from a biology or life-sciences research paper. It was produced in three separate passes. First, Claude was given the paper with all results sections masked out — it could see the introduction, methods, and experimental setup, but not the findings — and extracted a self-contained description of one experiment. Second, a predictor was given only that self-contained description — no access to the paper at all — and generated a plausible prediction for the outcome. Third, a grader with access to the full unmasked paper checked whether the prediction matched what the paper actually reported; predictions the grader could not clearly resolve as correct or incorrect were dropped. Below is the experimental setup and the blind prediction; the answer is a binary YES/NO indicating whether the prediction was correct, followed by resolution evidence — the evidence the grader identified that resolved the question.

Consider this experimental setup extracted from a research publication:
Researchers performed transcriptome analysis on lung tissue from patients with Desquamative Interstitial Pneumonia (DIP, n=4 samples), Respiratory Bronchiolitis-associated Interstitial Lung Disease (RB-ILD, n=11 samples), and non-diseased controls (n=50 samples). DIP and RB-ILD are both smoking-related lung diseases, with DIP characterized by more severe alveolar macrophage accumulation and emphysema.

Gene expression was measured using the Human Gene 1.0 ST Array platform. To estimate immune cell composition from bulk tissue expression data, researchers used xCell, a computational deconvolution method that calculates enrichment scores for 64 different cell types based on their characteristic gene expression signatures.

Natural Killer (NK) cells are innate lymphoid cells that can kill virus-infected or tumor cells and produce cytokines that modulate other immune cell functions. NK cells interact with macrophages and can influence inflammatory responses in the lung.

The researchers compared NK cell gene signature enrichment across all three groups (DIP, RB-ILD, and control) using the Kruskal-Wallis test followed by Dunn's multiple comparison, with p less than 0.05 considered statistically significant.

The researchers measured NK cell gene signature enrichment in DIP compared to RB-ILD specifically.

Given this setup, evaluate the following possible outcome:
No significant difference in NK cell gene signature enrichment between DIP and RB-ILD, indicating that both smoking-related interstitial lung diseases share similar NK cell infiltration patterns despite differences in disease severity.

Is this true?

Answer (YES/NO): NO